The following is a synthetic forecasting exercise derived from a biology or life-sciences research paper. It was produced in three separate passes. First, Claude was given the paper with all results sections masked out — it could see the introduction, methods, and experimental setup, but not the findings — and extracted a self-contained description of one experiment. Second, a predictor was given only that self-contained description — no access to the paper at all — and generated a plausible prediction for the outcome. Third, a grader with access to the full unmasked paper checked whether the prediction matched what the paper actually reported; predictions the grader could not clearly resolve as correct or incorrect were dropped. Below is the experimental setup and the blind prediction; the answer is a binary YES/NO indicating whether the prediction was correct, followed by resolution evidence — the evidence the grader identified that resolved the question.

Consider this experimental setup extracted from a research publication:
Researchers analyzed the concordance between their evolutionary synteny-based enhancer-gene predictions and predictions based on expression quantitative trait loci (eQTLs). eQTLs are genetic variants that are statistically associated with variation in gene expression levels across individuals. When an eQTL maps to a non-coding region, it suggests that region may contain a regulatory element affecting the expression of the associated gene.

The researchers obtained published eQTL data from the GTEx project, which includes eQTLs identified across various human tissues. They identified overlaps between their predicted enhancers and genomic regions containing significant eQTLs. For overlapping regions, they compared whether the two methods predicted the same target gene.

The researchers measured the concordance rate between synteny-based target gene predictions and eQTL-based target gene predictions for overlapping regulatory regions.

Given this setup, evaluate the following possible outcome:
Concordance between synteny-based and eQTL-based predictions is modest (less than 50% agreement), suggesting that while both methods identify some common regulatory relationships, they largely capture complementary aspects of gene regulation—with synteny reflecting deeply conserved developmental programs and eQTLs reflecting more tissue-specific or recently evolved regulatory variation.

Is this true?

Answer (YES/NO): NO